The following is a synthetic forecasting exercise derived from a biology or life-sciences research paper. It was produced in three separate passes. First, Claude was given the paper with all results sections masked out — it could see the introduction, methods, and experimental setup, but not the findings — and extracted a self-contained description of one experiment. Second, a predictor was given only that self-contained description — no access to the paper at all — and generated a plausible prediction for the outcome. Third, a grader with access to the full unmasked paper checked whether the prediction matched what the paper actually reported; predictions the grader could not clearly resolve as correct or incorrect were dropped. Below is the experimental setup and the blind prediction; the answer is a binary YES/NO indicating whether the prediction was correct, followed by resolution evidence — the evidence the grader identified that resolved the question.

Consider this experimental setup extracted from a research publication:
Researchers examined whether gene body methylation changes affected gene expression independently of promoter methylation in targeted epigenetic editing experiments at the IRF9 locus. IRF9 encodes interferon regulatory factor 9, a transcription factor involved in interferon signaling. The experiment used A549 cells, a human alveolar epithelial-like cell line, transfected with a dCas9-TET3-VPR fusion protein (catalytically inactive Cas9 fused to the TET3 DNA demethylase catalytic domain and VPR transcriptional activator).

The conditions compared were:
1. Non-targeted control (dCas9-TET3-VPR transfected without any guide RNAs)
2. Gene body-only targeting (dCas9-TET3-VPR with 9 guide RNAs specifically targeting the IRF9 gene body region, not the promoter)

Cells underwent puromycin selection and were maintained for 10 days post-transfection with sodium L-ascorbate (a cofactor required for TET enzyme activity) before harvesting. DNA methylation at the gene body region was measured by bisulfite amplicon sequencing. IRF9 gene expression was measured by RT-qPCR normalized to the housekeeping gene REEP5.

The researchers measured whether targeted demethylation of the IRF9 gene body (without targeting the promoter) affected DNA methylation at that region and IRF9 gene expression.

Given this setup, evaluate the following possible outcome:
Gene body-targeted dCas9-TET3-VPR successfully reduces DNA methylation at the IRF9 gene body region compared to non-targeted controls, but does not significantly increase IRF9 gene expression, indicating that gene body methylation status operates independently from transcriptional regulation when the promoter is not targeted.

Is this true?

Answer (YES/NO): NO